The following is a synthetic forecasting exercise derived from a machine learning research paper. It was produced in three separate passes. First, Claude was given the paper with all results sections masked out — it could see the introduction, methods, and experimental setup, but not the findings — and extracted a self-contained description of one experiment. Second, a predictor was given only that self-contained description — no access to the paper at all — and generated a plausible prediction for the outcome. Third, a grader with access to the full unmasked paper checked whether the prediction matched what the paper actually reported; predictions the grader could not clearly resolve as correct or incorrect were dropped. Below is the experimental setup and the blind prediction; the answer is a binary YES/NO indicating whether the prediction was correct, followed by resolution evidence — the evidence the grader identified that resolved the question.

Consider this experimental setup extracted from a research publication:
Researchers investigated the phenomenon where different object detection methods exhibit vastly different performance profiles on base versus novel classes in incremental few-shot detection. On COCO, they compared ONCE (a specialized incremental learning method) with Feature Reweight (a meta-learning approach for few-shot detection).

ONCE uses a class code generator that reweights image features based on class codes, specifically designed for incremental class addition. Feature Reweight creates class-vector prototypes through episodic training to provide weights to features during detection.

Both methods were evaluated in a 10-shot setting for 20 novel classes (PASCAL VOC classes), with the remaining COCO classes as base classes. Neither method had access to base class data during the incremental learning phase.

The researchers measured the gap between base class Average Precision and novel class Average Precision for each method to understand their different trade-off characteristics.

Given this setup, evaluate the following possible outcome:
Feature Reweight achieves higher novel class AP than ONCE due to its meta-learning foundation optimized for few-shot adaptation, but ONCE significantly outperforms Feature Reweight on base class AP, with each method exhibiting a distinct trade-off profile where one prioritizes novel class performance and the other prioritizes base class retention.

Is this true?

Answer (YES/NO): YES